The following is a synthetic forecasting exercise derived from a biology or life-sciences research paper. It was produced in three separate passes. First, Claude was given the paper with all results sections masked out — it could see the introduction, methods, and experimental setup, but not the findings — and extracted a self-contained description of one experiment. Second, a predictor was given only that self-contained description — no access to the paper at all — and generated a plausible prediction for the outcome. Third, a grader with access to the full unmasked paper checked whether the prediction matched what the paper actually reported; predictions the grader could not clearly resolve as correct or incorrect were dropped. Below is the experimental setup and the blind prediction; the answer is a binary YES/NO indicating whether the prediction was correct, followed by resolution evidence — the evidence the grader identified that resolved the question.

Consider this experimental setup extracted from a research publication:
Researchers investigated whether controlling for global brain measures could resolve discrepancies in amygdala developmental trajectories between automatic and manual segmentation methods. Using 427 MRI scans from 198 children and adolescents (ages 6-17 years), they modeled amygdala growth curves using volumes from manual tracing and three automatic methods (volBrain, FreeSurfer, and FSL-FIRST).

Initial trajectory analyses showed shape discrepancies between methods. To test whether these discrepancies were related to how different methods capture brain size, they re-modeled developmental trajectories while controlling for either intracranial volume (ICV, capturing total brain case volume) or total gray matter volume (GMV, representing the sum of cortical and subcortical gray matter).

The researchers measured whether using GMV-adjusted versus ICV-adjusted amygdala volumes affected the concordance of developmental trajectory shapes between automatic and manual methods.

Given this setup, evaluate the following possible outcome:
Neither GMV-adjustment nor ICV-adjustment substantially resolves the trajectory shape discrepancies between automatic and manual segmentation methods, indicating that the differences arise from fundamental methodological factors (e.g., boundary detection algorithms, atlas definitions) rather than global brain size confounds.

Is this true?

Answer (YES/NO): NO